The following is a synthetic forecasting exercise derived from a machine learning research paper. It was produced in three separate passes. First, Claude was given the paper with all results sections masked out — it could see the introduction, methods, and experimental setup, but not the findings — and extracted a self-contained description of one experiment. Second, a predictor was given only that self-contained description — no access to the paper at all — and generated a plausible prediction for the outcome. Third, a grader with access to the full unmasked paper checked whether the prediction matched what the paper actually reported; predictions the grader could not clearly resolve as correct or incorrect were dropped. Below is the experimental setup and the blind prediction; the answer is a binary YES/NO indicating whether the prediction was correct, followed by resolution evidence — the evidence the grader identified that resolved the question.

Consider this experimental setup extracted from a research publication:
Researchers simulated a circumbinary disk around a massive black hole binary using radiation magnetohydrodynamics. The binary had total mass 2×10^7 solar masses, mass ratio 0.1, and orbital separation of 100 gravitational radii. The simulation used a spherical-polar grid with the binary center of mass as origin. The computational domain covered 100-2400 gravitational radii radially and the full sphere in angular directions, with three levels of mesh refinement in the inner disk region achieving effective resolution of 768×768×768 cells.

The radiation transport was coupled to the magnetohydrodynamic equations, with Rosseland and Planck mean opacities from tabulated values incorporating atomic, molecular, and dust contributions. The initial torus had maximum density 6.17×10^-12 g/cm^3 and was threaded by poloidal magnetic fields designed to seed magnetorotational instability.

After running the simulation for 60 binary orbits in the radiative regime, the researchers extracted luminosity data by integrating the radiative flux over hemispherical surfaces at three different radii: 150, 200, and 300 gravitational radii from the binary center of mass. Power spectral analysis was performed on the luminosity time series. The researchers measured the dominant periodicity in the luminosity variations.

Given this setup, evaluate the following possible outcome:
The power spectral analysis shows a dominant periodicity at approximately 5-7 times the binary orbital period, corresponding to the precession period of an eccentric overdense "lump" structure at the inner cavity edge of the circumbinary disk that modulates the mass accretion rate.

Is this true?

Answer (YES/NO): NO